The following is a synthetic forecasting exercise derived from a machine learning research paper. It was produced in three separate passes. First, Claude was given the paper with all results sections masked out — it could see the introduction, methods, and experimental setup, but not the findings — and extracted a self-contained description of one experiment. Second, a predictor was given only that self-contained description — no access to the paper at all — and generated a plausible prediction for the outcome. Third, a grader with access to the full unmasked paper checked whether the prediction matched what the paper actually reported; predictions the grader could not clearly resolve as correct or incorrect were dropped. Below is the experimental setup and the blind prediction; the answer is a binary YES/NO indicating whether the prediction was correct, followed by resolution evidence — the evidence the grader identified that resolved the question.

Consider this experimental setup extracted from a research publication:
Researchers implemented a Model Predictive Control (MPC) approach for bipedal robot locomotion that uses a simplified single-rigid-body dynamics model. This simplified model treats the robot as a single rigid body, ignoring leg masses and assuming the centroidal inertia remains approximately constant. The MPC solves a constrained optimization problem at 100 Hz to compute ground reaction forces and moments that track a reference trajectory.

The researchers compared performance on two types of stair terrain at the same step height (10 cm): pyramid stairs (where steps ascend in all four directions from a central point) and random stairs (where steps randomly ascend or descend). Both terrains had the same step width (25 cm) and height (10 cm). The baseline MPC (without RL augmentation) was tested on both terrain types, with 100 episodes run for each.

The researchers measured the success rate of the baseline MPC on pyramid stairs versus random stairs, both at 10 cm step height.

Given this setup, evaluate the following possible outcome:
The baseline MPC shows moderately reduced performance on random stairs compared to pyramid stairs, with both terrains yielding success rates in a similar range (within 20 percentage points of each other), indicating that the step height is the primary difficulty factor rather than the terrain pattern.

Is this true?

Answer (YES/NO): NO